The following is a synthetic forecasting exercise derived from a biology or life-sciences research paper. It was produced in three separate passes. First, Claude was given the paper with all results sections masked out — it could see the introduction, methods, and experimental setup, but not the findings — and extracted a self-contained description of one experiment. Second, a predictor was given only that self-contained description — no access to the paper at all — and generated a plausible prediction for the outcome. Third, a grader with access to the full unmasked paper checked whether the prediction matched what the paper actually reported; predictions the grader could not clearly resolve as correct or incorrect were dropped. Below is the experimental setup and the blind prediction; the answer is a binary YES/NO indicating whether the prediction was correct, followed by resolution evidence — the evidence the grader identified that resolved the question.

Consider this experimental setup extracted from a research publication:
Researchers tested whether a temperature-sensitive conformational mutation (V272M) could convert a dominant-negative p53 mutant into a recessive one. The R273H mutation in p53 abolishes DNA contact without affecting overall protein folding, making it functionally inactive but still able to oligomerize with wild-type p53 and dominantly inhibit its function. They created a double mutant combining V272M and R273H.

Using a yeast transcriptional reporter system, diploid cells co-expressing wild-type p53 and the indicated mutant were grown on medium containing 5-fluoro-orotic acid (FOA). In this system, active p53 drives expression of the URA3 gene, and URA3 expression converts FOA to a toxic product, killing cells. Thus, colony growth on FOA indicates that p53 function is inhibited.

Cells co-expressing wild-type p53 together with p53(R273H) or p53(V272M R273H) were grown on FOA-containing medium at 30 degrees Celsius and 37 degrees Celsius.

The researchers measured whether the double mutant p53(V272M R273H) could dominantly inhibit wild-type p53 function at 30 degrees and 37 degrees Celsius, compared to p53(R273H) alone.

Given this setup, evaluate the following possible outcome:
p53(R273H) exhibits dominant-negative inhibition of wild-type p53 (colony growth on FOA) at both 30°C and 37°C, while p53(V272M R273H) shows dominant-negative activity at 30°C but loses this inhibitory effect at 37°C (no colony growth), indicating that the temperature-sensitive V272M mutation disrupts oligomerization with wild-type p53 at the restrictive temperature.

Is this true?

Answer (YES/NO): YES